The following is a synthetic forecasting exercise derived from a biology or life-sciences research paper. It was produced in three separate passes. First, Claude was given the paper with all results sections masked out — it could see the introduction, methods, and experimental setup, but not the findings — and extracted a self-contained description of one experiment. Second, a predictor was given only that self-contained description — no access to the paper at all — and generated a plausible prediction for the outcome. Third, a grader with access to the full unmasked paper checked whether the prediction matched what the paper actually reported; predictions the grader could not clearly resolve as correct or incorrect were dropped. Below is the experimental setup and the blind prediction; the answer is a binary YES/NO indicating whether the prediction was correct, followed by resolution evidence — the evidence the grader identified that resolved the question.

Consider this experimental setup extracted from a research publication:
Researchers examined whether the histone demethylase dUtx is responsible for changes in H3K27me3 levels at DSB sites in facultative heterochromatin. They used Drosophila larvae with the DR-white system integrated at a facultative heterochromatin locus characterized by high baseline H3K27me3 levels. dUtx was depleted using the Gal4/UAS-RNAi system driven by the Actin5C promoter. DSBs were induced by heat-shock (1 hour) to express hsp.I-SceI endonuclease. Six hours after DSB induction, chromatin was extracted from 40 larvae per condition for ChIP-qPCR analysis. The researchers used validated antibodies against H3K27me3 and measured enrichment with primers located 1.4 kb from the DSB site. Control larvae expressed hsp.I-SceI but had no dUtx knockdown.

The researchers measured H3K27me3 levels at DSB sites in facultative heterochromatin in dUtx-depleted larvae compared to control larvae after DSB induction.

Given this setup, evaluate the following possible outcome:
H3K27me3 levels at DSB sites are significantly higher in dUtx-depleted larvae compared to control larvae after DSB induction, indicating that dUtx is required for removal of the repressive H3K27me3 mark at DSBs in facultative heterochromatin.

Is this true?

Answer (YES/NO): YES